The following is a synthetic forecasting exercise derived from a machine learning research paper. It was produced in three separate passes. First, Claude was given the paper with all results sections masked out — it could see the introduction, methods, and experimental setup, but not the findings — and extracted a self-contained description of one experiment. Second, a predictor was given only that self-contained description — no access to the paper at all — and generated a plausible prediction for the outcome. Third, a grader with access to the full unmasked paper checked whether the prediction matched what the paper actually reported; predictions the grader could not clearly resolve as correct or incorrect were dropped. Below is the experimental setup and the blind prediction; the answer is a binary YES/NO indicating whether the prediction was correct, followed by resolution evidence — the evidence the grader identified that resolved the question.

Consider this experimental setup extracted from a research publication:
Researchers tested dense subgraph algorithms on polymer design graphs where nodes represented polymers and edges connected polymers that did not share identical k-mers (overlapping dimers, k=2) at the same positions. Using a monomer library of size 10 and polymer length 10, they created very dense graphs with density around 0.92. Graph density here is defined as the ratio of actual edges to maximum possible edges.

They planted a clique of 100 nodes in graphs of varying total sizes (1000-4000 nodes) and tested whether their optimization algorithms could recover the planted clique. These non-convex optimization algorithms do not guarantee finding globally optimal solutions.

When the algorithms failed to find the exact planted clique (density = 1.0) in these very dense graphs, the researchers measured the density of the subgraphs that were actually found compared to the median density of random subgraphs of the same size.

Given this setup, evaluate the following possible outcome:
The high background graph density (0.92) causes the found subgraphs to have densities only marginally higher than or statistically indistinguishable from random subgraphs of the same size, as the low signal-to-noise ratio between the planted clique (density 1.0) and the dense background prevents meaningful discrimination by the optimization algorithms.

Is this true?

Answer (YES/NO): NO